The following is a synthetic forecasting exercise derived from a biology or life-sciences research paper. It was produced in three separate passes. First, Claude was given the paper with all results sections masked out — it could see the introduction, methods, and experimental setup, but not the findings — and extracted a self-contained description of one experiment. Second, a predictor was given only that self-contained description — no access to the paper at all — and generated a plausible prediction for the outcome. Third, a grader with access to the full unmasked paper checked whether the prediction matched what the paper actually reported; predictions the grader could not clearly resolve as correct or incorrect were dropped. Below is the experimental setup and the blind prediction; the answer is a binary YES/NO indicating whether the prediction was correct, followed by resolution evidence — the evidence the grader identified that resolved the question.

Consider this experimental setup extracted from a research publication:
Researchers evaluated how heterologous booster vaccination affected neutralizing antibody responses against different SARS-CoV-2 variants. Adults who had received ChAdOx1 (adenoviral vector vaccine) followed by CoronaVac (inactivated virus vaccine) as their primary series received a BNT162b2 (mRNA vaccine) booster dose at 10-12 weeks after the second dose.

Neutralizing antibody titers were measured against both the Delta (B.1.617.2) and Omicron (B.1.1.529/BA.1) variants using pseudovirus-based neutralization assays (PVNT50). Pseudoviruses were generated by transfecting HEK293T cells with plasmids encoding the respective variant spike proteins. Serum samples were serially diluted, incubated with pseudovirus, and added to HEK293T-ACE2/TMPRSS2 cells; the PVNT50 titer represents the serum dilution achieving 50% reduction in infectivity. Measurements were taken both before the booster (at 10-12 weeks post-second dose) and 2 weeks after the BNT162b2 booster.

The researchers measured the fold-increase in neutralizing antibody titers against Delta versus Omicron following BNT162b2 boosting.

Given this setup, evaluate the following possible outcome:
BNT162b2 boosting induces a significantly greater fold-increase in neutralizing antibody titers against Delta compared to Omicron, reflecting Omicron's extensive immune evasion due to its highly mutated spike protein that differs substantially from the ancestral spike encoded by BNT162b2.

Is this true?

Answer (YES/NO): NO